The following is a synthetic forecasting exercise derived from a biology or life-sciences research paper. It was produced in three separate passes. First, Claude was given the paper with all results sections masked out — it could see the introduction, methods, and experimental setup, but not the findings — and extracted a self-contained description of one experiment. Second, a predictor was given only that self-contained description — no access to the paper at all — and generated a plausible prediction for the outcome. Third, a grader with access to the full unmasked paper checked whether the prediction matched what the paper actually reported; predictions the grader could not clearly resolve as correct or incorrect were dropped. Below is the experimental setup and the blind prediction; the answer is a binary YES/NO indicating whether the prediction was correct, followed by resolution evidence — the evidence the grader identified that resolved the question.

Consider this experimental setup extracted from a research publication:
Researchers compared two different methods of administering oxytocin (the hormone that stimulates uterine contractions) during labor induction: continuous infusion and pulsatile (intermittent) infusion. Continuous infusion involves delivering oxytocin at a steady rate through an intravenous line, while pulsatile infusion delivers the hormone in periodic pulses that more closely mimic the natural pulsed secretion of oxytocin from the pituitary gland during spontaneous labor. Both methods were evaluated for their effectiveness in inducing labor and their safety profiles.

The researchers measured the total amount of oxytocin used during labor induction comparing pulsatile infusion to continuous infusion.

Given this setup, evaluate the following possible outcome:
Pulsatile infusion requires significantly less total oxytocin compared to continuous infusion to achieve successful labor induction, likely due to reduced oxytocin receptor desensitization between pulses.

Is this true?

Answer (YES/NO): NO